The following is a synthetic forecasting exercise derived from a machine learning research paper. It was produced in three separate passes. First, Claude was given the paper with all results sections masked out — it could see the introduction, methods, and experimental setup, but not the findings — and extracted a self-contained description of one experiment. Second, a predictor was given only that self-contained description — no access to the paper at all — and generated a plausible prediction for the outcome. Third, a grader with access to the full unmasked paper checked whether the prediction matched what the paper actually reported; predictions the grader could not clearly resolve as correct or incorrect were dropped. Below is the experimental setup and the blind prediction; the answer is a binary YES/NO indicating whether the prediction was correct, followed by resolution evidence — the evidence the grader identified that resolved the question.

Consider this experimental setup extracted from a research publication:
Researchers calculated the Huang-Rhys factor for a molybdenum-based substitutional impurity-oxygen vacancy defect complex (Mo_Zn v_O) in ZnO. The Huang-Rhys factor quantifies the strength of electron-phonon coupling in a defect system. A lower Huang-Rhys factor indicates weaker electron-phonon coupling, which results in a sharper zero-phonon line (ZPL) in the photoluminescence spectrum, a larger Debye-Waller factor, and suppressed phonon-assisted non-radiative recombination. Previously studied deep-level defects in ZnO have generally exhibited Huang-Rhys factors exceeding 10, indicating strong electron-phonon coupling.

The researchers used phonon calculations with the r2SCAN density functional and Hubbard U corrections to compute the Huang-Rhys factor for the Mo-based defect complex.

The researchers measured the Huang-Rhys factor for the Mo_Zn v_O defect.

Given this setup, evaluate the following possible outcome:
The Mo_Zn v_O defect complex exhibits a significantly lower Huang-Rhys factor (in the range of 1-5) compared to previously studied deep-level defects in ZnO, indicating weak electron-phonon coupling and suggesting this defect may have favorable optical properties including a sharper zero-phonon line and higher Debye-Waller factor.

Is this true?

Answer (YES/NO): YES